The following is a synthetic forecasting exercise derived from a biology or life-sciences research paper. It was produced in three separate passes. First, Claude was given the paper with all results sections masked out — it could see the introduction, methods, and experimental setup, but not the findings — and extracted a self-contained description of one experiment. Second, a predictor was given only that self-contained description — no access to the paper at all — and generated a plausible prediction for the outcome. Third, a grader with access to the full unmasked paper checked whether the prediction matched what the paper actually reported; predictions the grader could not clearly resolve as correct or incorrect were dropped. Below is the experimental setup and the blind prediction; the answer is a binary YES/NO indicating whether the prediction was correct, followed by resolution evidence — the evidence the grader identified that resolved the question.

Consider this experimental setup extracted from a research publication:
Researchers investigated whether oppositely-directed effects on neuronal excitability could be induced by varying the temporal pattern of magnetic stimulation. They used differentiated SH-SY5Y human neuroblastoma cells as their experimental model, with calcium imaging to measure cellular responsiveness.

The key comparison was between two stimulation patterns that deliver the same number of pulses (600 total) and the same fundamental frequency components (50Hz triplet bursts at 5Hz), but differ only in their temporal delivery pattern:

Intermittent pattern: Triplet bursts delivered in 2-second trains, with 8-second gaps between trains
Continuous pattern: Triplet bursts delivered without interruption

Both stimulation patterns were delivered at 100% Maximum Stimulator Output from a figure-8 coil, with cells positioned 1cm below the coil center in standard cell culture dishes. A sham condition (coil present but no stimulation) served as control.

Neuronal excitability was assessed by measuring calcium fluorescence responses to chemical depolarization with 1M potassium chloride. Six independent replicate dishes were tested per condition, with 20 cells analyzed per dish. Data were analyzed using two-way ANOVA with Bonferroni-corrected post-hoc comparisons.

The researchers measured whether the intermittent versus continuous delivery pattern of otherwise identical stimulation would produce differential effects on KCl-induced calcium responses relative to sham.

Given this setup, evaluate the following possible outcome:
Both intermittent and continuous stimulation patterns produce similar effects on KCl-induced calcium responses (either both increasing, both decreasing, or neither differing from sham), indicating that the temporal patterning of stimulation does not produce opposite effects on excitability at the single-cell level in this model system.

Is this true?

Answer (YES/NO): NO